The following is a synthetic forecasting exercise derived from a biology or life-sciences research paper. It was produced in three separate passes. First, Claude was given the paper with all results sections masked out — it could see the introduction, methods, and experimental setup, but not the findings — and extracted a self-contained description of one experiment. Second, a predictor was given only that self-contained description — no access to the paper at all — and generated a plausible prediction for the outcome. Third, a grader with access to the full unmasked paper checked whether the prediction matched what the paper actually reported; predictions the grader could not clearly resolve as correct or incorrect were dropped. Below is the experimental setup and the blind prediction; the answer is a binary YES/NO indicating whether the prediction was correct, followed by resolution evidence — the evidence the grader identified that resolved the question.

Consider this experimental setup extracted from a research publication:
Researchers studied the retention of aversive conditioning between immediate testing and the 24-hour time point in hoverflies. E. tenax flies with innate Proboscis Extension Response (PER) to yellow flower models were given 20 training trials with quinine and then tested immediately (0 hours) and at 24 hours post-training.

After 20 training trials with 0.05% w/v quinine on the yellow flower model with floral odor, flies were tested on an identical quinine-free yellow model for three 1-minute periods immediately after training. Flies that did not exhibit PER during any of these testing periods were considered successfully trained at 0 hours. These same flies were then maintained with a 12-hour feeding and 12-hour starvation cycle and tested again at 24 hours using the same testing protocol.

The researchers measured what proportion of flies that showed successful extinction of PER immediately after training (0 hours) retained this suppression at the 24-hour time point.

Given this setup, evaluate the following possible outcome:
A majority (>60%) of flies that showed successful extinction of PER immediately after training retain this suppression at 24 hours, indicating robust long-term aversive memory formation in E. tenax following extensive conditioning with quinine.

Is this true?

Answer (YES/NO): YES